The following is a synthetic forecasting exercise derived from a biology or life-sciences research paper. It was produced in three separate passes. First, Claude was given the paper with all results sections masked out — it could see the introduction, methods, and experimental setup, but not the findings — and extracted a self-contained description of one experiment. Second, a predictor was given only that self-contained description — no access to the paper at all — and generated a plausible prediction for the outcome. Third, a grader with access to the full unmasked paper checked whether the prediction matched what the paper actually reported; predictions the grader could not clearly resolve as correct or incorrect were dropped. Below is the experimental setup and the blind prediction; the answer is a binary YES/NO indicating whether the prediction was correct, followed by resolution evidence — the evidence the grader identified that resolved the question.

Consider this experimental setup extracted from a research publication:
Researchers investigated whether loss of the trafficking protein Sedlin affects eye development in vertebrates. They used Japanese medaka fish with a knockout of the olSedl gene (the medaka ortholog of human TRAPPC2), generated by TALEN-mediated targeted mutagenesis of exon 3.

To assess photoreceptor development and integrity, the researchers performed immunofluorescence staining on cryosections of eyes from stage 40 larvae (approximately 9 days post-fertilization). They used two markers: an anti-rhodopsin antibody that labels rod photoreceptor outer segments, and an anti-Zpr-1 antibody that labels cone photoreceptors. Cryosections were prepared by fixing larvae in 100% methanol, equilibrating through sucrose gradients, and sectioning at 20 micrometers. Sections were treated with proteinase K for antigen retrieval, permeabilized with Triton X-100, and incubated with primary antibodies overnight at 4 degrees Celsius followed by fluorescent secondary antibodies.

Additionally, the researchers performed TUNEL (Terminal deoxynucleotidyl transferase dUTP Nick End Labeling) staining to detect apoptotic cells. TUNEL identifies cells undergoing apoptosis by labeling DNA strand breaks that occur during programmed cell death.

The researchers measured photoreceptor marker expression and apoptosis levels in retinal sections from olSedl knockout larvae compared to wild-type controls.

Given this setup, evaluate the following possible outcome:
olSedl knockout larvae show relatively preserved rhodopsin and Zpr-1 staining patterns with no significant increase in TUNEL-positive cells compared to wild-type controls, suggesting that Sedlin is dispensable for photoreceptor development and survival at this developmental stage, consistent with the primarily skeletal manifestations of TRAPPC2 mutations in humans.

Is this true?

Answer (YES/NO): NO